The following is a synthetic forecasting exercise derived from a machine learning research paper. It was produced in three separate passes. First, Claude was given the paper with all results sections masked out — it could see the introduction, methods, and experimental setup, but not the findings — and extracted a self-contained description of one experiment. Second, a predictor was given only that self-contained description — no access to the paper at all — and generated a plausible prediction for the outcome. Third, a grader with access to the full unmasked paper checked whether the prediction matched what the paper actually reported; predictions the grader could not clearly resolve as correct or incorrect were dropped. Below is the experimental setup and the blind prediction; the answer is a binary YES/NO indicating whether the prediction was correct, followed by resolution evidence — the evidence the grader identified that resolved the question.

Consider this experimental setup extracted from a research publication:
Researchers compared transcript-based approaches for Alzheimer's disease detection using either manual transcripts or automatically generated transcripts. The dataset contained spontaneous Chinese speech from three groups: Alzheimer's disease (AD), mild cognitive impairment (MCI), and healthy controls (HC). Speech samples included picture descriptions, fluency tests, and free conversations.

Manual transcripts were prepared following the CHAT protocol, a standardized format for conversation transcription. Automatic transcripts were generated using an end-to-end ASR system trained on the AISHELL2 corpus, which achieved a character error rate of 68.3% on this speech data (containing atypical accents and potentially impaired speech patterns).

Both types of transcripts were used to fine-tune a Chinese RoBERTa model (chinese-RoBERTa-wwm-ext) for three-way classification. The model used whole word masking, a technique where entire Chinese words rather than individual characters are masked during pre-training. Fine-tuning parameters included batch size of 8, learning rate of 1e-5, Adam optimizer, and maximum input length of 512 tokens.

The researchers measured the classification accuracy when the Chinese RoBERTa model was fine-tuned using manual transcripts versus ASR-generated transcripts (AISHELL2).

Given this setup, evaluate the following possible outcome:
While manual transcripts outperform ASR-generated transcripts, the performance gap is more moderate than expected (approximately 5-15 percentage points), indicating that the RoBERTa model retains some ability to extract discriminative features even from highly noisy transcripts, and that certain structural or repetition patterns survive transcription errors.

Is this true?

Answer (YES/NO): NO